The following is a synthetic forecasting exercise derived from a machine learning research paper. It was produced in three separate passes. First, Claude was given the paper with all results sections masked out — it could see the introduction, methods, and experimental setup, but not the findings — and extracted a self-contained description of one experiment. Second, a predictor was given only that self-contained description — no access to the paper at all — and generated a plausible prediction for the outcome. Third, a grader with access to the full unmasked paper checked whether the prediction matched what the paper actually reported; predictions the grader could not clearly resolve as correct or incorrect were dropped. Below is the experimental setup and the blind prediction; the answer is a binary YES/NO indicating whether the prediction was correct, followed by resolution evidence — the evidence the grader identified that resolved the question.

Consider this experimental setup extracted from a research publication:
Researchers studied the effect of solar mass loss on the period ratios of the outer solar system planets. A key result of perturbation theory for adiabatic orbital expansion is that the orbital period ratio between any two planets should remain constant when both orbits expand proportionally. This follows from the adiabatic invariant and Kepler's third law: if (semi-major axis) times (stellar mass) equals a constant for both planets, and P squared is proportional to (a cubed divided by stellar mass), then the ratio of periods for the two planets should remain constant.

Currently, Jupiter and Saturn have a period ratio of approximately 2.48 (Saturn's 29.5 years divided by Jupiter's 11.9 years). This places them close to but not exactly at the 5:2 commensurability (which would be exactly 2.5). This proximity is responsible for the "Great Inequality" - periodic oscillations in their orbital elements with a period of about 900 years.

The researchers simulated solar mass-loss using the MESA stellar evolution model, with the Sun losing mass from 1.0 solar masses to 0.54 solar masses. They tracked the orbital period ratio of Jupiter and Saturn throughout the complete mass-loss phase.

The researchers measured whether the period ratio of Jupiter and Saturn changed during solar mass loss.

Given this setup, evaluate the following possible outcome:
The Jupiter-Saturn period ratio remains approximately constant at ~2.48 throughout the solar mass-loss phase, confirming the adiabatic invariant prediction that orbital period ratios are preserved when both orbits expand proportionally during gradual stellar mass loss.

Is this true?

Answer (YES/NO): YES